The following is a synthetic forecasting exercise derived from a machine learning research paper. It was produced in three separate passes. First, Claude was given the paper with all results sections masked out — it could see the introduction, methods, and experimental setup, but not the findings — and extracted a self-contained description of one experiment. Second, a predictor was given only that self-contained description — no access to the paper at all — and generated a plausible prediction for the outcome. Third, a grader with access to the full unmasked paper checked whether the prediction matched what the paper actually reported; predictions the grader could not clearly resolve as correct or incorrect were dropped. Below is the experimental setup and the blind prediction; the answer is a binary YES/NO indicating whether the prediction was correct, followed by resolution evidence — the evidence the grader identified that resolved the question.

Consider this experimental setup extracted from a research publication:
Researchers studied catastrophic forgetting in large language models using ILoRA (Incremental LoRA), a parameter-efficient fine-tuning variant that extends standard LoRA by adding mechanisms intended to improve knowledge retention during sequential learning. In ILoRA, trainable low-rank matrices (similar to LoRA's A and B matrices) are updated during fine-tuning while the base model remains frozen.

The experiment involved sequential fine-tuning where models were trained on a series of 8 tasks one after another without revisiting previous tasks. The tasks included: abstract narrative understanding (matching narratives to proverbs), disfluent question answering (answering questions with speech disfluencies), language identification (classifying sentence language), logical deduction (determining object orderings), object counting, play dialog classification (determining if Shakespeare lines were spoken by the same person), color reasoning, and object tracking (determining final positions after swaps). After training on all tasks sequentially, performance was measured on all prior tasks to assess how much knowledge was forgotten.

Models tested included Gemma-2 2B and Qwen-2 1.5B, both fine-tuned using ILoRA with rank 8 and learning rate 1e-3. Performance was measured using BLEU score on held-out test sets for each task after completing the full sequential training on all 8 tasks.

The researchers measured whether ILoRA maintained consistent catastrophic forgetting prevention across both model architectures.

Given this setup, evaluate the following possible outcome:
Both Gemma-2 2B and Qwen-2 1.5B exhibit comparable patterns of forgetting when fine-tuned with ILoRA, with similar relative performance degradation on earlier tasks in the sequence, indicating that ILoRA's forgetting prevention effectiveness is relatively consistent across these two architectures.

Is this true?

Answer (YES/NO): NO